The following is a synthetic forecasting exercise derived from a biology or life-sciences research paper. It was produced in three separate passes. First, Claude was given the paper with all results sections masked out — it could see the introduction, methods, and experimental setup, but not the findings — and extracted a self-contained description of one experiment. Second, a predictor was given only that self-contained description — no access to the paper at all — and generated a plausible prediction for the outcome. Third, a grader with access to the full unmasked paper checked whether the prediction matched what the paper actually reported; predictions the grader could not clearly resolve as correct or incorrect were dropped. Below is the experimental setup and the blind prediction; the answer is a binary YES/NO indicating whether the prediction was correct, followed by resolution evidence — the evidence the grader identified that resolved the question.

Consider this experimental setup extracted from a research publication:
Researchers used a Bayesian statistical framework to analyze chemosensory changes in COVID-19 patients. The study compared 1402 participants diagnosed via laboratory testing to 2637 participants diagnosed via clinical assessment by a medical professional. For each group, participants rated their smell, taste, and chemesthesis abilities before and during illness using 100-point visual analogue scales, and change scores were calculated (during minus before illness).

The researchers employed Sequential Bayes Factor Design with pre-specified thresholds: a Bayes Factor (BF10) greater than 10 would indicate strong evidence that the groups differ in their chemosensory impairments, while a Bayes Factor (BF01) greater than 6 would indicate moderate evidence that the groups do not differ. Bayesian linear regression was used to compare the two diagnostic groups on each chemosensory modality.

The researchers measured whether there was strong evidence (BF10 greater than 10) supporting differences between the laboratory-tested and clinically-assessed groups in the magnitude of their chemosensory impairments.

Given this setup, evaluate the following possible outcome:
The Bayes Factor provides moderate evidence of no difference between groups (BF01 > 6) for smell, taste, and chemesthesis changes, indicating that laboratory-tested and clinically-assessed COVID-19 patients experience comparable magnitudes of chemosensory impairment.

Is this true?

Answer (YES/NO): NO